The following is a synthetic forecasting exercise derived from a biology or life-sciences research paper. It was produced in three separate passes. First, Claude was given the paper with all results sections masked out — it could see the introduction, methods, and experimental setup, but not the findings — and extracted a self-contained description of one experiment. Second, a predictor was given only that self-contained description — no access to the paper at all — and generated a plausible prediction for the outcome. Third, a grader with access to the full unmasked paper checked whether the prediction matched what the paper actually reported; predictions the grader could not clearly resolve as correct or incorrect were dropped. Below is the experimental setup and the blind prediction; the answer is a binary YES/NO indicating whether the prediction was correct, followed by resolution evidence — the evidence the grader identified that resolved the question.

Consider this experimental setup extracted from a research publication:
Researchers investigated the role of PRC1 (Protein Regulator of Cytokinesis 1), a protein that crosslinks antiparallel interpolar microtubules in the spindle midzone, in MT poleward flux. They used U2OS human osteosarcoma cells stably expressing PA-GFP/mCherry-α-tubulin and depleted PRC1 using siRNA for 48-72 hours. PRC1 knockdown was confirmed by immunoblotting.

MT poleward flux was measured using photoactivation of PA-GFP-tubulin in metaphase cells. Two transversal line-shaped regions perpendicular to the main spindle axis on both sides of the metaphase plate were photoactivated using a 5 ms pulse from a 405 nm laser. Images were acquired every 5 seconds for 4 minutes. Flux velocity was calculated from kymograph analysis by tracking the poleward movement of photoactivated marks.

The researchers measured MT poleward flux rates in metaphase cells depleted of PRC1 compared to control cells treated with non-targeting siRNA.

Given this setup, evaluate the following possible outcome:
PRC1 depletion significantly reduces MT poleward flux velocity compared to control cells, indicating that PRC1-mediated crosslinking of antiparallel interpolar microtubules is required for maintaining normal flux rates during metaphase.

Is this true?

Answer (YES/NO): NO